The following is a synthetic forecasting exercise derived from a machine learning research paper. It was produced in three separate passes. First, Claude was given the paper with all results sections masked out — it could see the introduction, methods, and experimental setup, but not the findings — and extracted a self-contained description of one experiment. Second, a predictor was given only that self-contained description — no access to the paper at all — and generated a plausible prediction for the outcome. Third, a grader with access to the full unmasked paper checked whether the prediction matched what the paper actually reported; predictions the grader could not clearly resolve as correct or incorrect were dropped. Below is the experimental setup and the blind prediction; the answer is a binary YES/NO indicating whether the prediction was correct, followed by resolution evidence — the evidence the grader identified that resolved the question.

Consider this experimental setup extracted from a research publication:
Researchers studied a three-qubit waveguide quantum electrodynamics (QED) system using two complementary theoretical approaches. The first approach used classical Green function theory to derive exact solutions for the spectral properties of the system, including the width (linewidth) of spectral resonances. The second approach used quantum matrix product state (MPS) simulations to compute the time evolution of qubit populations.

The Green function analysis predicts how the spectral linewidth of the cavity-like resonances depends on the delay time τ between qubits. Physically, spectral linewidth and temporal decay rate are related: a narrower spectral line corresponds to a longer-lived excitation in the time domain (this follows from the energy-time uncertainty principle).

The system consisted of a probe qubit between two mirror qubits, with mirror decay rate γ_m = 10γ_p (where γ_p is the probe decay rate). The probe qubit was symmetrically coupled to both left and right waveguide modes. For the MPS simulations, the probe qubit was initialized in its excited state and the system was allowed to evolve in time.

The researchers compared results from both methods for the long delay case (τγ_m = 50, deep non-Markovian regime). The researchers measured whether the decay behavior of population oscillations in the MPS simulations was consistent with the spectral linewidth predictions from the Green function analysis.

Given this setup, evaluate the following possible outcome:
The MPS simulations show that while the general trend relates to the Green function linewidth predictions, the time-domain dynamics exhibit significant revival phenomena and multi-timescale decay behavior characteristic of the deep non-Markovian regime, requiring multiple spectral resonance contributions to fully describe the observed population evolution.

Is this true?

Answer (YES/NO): NO